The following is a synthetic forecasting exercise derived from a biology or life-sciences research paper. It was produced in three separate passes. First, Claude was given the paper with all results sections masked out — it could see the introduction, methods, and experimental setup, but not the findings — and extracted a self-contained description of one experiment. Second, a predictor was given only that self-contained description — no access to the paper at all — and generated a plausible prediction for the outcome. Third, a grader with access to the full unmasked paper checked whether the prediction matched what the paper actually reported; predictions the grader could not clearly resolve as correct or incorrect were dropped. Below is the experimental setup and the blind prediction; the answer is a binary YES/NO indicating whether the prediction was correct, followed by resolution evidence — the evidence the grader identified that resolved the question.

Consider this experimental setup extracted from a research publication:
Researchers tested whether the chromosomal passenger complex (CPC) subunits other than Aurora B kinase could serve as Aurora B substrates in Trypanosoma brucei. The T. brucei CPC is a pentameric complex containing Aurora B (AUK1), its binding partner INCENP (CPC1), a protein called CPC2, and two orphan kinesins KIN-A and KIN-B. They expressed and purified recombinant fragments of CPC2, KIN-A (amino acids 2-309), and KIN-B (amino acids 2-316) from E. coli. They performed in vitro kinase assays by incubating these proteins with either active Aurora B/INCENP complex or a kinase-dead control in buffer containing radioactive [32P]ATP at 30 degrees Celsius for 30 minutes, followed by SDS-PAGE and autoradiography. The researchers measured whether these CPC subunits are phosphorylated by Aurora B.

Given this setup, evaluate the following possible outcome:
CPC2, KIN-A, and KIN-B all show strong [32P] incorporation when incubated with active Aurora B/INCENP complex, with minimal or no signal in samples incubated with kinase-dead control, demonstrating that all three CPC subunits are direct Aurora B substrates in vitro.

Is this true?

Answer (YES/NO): NO